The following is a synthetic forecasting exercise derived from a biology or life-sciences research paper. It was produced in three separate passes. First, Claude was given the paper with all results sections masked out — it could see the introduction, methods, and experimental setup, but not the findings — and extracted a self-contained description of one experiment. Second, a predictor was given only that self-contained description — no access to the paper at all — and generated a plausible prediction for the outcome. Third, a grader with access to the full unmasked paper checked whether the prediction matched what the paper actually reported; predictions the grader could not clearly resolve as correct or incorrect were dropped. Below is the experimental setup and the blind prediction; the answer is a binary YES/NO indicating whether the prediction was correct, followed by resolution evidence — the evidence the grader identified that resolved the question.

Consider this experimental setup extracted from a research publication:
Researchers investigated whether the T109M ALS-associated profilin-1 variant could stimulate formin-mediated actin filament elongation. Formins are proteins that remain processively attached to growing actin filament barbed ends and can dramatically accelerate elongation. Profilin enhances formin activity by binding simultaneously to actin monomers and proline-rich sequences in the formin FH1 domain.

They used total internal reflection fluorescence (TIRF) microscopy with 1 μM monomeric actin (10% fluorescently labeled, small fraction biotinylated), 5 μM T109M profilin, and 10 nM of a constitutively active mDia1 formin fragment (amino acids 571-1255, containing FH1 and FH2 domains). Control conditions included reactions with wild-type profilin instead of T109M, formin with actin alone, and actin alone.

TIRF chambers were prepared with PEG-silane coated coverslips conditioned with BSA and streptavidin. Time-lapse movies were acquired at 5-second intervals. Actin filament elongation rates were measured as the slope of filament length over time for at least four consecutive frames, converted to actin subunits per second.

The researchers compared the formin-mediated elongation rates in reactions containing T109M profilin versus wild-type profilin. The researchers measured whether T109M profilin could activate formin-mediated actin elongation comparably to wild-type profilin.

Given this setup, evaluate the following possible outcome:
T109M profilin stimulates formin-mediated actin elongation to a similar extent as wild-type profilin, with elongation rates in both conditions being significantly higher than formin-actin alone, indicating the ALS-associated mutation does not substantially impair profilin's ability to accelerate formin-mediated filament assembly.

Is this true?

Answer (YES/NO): YES